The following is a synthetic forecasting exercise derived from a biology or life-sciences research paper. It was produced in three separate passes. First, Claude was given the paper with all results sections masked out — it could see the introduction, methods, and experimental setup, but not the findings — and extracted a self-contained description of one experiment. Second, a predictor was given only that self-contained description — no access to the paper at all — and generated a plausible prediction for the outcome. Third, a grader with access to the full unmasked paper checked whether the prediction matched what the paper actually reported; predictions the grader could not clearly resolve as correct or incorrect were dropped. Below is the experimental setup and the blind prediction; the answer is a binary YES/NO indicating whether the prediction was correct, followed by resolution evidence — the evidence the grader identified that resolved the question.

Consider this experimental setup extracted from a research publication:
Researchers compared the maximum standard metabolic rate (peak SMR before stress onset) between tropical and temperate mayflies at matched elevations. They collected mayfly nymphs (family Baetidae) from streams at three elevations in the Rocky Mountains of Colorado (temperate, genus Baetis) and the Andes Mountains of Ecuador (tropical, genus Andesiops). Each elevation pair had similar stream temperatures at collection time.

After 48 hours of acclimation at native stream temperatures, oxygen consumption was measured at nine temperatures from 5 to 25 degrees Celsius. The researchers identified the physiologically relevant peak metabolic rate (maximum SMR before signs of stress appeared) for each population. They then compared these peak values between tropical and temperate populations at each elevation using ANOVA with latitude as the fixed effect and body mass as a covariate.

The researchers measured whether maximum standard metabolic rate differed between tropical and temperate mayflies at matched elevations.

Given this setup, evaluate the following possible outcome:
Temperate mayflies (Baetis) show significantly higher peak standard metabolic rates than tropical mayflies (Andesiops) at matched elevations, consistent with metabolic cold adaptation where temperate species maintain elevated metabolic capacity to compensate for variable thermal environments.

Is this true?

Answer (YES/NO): NO